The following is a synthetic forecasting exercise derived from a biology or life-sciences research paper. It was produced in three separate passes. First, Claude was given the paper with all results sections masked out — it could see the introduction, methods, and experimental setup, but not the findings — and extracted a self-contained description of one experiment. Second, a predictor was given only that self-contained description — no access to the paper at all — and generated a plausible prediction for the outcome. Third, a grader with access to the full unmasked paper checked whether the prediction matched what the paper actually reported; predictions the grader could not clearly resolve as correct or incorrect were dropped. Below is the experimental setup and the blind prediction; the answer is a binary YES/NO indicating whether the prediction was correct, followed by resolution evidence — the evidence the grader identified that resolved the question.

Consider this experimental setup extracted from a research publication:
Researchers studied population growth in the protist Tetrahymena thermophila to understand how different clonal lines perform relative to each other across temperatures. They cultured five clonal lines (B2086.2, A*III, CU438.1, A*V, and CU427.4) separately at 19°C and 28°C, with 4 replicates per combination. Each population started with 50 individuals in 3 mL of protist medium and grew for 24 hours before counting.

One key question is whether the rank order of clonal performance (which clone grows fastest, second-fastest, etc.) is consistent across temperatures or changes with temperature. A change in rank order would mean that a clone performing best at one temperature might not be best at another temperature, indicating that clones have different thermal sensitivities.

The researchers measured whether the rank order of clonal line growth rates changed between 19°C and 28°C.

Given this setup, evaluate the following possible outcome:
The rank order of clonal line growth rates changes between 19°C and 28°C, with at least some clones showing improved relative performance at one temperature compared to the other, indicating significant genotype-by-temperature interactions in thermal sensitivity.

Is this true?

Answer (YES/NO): YES